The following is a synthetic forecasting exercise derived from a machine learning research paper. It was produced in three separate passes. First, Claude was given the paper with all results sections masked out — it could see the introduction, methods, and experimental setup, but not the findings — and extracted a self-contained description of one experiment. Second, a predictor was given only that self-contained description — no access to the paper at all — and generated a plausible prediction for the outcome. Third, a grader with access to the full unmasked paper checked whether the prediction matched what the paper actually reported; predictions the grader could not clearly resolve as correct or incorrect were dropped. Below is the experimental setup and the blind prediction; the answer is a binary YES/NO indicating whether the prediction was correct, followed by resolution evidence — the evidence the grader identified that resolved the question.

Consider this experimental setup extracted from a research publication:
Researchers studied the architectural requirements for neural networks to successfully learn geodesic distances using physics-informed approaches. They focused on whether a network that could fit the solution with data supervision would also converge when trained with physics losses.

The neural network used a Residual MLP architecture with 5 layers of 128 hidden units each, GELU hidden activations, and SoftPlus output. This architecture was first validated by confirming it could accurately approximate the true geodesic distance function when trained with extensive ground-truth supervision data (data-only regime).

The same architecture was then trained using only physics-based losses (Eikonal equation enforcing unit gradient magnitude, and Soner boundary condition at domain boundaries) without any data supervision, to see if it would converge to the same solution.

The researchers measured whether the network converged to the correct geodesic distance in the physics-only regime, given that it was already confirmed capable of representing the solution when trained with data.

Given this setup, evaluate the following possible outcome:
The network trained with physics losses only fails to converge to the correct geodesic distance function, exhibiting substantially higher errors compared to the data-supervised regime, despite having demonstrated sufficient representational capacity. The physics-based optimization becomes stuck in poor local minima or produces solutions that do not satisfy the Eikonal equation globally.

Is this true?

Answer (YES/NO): YES